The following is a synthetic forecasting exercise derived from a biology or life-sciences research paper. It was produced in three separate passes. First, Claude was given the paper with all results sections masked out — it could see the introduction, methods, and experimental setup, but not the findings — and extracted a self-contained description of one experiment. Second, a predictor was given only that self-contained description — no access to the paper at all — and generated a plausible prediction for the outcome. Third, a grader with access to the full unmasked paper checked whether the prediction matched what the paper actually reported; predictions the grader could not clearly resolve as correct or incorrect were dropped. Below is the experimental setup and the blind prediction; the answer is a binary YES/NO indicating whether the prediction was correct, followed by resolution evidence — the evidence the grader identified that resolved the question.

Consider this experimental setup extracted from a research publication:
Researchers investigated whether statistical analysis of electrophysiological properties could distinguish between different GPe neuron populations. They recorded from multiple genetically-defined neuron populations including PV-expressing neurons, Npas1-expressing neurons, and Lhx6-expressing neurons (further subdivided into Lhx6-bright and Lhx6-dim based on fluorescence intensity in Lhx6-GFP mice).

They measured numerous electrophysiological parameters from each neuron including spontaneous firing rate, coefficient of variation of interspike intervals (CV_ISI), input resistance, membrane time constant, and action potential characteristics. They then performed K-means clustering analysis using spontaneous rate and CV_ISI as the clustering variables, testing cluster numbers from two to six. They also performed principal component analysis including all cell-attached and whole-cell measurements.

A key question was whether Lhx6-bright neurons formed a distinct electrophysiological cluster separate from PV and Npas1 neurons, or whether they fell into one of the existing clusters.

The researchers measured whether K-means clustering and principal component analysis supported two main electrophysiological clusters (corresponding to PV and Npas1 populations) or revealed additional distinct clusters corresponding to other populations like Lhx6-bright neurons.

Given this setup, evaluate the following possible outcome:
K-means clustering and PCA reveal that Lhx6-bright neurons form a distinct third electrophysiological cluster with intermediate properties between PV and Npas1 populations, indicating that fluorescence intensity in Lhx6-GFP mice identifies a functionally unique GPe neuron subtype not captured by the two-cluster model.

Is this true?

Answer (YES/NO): NO